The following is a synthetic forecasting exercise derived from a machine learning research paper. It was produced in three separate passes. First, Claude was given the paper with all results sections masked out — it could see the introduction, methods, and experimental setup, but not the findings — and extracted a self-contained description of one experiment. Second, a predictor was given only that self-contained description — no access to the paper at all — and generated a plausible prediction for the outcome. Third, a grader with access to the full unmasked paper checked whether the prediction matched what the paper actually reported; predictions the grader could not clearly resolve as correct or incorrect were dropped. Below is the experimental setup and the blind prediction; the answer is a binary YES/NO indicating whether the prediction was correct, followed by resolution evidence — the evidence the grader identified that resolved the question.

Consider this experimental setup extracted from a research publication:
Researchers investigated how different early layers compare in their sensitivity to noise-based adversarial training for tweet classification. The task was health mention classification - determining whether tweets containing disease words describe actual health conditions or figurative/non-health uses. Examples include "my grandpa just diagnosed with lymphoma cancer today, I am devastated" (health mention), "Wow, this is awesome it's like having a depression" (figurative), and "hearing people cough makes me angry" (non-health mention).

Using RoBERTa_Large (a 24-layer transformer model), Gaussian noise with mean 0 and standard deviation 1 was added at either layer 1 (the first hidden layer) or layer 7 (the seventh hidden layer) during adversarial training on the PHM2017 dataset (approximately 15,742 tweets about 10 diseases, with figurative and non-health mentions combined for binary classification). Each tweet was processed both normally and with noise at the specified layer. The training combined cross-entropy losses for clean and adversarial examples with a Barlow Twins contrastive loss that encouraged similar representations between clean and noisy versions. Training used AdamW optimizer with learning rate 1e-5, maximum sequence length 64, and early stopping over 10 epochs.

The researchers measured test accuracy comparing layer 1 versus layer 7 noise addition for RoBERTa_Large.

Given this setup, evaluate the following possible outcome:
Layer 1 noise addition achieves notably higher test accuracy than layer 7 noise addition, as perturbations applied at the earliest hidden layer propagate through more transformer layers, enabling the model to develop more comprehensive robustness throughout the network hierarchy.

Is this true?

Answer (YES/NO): YES